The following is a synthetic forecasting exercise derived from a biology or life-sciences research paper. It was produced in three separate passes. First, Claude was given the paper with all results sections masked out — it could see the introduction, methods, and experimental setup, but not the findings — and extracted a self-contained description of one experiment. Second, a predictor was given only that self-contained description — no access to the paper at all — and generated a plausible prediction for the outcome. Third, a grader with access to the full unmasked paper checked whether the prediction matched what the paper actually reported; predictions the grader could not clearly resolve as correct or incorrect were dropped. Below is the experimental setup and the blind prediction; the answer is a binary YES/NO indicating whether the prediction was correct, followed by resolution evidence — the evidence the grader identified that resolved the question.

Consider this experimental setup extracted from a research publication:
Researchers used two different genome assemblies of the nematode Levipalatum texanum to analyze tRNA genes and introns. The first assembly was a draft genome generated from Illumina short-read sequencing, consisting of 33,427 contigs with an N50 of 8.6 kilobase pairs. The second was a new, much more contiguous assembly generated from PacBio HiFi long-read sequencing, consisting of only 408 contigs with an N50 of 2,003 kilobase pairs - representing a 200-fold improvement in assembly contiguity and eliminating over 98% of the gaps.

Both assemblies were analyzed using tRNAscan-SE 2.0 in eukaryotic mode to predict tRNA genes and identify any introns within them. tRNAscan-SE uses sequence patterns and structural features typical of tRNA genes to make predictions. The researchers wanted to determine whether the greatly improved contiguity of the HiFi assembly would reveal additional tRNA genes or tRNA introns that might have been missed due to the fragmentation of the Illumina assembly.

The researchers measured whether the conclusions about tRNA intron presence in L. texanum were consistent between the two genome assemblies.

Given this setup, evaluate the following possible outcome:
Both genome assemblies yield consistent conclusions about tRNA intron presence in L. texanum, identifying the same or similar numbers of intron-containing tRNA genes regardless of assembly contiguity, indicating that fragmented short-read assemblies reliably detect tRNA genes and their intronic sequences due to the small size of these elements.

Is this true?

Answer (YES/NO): YES